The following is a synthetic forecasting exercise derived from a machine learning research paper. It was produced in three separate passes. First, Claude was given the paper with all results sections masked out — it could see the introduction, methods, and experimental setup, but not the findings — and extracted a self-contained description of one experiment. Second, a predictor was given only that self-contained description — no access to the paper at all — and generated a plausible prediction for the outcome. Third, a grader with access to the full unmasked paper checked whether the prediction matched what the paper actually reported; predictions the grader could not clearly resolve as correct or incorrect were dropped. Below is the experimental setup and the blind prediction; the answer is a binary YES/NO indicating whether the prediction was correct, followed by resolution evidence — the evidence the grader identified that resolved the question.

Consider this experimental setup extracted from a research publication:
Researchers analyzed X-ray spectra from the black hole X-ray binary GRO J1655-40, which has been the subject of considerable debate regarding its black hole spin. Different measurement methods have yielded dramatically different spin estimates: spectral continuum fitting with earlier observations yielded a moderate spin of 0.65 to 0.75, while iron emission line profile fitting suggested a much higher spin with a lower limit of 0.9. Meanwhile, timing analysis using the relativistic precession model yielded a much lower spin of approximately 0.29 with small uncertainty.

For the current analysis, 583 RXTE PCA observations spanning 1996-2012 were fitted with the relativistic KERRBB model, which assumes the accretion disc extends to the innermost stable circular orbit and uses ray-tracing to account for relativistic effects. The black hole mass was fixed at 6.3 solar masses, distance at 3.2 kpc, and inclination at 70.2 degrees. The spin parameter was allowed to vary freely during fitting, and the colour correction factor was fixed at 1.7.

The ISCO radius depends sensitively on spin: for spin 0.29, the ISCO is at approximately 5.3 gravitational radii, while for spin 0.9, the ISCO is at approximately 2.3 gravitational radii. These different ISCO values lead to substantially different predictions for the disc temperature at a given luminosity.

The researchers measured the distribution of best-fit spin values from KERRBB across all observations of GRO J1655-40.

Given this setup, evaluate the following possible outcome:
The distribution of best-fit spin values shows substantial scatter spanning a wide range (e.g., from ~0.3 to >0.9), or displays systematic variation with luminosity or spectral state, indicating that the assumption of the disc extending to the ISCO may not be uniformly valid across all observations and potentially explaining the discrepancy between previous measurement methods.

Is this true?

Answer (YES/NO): YES